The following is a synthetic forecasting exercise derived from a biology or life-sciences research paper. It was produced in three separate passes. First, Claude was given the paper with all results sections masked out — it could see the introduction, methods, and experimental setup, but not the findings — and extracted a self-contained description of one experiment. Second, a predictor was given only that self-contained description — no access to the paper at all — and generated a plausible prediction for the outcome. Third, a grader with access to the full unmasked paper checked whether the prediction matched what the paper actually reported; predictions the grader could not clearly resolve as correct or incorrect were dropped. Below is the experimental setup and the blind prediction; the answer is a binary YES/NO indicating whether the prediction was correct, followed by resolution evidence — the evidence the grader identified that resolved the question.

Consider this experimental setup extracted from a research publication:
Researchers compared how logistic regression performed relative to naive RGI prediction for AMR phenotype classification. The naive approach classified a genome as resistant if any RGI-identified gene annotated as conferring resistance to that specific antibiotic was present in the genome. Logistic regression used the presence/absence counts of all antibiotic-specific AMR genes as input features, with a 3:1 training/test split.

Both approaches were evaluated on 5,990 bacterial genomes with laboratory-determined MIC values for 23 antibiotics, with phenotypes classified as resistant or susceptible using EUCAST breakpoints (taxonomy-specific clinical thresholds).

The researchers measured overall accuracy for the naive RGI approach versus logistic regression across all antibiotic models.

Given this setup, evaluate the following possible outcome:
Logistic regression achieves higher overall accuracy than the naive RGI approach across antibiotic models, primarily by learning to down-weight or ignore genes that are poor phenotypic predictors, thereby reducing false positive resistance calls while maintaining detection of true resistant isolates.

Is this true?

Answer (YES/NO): NO